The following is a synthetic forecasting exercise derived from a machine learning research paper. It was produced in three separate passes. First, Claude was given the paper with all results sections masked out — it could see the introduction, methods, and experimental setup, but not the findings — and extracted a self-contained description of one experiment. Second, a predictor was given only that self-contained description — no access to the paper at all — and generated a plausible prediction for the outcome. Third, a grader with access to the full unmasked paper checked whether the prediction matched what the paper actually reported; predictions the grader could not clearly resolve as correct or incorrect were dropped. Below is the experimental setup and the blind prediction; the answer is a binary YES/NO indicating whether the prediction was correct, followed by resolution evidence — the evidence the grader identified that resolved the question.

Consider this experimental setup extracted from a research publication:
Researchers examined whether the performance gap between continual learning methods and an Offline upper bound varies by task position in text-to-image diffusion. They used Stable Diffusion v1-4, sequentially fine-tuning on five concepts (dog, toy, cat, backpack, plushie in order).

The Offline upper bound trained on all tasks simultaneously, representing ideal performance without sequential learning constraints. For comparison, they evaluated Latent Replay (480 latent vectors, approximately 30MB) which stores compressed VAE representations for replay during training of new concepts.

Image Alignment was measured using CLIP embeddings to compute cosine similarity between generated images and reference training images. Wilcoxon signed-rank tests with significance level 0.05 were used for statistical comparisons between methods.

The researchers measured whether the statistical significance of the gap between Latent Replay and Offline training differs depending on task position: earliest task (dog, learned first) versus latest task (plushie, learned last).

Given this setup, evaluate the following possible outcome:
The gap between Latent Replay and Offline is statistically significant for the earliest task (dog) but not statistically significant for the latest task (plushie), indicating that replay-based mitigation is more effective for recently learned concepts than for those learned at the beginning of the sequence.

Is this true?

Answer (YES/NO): NO